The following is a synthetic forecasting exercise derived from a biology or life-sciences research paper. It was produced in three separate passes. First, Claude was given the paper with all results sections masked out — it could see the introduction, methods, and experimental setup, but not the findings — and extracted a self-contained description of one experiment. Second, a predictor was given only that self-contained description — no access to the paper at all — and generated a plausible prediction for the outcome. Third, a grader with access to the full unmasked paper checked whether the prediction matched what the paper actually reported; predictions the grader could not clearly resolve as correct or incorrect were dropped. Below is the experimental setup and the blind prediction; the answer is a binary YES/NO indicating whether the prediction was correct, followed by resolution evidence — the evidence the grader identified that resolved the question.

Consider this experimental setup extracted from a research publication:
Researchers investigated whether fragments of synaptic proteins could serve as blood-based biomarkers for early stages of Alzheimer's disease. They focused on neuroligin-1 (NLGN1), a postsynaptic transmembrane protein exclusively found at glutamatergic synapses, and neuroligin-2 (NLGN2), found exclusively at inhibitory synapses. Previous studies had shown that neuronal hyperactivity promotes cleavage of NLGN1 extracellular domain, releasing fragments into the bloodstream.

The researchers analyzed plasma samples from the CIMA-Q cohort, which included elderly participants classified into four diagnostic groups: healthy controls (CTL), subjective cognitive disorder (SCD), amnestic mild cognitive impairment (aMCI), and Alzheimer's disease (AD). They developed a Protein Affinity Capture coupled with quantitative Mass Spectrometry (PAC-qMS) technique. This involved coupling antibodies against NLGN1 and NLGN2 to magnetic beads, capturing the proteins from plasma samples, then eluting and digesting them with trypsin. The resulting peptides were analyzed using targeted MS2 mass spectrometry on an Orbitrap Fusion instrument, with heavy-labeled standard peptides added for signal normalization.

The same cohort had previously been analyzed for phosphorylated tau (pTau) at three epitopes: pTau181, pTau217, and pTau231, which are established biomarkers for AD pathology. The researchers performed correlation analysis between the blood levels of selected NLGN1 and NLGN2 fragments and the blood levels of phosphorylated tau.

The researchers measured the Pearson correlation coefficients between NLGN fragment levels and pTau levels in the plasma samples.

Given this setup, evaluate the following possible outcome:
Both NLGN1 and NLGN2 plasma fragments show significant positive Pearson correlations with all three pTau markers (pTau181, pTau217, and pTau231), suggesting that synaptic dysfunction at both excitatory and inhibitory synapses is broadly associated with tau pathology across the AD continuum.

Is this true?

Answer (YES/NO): NO